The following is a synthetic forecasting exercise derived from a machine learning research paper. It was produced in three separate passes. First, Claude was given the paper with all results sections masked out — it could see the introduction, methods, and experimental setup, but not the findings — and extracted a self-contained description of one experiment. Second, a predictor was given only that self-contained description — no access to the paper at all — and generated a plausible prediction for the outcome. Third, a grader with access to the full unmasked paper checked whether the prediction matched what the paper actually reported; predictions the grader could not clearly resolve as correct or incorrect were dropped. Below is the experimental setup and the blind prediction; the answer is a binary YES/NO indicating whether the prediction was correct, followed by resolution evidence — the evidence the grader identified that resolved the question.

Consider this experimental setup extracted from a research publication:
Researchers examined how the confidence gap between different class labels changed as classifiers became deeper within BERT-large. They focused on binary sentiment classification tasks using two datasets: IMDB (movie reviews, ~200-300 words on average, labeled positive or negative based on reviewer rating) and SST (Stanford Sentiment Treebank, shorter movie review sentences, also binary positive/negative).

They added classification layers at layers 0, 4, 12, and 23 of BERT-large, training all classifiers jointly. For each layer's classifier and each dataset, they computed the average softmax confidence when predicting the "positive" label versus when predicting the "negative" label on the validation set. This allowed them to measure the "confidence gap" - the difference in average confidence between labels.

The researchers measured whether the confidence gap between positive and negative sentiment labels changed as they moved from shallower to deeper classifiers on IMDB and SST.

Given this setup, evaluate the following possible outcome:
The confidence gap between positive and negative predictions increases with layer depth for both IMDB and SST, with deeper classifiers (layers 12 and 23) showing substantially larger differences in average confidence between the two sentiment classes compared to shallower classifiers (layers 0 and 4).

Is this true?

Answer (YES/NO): NO